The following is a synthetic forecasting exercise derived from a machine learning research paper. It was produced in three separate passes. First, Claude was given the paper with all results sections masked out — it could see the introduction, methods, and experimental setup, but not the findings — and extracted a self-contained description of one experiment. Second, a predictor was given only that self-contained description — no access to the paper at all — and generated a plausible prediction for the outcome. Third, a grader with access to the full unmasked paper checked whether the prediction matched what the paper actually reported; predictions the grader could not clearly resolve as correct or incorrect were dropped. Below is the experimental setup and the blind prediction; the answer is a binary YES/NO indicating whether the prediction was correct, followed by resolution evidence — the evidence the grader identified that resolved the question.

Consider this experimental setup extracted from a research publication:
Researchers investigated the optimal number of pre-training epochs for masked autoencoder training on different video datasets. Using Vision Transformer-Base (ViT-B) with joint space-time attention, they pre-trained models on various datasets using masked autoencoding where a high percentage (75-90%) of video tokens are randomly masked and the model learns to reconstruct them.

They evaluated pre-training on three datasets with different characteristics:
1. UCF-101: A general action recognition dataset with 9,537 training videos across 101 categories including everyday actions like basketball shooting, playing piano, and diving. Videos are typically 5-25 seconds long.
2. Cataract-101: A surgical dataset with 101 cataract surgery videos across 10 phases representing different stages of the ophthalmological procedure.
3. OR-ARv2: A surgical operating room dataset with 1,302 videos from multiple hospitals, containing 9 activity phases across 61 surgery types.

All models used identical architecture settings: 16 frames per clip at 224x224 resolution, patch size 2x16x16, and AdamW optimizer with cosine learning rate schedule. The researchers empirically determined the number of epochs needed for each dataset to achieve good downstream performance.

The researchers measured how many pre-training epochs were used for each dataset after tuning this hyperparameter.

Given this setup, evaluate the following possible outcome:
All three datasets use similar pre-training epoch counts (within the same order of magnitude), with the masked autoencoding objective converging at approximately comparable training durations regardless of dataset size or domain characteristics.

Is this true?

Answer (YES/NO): NO